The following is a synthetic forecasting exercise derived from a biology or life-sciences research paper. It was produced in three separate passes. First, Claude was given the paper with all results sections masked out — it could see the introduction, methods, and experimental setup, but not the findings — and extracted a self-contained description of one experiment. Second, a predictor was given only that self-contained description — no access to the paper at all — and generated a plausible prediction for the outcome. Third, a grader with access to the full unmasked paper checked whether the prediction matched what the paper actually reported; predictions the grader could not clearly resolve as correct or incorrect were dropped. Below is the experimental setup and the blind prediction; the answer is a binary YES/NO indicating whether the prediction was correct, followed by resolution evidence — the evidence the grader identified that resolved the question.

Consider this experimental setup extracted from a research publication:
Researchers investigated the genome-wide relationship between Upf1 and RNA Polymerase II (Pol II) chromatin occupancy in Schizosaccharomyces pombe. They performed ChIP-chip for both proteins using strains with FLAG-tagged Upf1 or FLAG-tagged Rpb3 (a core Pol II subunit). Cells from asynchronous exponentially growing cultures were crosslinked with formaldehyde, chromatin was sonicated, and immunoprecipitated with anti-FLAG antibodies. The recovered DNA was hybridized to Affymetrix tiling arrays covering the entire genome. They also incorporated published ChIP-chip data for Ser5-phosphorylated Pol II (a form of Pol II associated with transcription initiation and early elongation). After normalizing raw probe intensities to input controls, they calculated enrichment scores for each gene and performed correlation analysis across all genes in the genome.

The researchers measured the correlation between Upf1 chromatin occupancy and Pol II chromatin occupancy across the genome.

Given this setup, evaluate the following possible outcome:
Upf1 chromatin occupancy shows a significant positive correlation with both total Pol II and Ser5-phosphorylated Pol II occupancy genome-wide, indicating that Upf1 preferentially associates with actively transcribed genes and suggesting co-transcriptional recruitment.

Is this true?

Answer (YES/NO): NO